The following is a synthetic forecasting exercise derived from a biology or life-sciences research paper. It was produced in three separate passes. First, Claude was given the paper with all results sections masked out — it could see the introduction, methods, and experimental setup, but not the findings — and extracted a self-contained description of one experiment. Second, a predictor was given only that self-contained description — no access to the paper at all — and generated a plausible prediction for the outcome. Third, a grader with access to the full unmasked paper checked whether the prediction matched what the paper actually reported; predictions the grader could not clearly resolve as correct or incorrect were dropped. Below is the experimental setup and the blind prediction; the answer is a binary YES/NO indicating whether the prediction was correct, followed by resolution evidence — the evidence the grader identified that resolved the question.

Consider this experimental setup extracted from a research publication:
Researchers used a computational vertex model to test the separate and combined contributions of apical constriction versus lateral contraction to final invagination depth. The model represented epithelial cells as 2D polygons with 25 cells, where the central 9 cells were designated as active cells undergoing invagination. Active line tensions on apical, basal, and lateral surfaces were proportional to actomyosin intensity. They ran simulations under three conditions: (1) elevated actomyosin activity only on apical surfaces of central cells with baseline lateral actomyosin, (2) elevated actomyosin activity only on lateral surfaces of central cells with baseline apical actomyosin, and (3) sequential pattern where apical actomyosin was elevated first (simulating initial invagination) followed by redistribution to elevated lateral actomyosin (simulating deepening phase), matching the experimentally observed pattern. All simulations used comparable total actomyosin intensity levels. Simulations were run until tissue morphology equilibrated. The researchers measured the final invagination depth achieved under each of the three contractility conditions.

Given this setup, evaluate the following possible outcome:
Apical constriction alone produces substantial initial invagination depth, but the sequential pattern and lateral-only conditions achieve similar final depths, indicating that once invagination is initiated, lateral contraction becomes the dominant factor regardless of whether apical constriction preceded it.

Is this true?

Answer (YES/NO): NO